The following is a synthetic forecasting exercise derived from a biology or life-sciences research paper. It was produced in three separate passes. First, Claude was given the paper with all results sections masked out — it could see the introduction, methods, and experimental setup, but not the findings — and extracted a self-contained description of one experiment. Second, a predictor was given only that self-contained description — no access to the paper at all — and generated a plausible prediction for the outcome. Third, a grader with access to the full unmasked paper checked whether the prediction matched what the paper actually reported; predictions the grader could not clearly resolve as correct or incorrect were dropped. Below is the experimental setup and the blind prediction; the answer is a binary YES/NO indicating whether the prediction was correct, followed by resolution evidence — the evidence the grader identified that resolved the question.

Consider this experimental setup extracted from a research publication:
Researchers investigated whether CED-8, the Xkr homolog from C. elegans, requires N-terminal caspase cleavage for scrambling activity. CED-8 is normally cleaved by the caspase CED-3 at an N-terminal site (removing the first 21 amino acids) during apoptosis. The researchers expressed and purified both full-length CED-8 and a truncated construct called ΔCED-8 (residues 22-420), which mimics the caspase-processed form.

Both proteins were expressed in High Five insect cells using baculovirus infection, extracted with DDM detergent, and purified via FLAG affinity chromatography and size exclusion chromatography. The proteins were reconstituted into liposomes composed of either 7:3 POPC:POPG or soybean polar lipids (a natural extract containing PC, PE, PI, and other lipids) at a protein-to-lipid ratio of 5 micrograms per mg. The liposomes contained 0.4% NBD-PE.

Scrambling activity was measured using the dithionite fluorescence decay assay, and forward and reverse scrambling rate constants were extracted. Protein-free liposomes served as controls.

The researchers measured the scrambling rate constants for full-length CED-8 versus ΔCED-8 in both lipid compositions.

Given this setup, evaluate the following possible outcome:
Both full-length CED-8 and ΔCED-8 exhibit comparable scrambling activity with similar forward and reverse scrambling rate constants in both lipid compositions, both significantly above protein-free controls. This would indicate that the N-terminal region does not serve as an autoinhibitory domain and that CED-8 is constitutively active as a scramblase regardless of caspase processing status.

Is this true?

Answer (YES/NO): YES